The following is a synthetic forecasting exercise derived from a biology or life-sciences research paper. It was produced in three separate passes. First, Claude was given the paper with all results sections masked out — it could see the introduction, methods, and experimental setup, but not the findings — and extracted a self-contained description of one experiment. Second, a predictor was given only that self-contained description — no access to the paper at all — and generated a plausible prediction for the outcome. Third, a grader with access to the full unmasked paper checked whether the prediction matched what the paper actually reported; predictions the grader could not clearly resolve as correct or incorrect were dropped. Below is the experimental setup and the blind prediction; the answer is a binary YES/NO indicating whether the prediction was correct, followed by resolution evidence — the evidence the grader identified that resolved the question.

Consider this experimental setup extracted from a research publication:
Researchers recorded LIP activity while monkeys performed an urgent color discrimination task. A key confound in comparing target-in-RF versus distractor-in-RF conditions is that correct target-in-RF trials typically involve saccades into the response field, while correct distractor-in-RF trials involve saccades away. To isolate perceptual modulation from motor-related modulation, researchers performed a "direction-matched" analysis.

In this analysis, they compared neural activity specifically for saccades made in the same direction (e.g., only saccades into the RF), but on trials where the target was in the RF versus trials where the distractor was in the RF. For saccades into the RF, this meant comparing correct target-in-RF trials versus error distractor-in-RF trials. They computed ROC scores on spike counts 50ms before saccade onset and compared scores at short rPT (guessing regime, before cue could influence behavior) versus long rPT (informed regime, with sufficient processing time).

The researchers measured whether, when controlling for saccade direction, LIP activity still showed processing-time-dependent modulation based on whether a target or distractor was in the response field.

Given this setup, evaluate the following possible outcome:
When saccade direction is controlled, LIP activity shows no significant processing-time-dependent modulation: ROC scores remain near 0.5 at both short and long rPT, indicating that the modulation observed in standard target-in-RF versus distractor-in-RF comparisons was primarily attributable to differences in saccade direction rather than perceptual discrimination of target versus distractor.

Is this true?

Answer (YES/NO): NO